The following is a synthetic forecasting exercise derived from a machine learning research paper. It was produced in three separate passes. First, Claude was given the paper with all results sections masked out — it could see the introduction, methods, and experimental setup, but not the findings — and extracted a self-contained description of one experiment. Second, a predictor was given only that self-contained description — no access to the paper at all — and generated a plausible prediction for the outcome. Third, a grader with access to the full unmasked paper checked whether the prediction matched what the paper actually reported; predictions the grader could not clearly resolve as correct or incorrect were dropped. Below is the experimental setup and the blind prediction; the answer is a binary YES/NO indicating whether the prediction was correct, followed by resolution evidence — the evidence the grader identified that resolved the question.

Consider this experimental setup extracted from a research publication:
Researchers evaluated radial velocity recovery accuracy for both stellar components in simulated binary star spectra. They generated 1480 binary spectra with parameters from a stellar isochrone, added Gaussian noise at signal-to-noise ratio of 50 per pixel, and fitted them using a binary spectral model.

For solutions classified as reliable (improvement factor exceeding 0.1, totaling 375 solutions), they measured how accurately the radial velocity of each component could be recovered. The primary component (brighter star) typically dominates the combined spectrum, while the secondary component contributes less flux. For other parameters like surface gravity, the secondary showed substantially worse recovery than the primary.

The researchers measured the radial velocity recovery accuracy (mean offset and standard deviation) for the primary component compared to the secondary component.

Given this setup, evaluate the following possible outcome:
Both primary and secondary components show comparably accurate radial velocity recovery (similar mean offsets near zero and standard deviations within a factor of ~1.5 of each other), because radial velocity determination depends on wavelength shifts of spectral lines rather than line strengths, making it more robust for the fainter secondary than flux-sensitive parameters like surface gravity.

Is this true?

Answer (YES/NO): YES